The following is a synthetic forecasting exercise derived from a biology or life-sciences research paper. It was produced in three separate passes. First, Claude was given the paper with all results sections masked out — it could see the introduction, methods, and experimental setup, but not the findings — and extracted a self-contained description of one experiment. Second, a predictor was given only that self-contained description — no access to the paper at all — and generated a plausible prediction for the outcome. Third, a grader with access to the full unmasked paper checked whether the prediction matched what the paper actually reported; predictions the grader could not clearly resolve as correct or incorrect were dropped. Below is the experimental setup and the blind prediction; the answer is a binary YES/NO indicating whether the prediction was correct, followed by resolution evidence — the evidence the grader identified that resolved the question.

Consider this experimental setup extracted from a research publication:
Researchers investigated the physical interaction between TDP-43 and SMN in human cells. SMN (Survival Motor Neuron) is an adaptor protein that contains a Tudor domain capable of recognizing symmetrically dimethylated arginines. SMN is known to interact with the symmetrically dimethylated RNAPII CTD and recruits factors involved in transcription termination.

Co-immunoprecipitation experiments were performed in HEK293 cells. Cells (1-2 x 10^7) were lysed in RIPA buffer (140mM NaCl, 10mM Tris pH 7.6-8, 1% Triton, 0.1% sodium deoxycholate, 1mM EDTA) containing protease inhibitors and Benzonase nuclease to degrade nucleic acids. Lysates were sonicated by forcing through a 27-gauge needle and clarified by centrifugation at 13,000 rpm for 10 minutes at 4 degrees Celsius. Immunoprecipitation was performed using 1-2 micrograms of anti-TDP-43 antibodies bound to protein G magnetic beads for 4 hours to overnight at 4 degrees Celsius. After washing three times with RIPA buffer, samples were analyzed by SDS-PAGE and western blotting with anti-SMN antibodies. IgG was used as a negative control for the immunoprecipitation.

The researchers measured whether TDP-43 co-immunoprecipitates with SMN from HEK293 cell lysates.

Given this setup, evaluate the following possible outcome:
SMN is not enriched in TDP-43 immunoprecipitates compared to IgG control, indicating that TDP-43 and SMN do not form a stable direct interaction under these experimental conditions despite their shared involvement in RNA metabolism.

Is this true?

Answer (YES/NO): NO